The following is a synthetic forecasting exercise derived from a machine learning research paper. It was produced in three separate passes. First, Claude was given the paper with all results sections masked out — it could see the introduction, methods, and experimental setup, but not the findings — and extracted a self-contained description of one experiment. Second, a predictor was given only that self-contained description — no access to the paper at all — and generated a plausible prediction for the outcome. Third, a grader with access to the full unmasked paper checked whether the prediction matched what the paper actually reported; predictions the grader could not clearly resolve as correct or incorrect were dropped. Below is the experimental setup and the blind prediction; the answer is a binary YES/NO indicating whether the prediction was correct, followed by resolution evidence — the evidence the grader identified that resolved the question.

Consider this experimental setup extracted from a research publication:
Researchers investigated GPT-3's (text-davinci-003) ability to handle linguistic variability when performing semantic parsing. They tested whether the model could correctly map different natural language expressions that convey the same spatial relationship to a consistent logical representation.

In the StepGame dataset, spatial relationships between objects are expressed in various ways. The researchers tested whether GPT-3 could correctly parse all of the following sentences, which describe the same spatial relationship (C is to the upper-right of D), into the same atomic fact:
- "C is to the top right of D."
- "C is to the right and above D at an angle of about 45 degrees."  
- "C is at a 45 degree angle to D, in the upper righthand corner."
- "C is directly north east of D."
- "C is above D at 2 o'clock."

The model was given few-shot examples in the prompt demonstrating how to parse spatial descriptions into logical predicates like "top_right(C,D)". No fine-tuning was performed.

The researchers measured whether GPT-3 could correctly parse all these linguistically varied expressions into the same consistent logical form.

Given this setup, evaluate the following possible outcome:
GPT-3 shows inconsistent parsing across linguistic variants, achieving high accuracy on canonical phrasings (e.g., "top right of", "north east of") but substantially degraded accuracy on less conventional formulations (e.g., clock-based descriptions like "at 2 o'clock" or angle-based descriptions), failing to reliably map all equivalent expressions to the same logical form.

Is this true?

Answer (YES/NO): NO